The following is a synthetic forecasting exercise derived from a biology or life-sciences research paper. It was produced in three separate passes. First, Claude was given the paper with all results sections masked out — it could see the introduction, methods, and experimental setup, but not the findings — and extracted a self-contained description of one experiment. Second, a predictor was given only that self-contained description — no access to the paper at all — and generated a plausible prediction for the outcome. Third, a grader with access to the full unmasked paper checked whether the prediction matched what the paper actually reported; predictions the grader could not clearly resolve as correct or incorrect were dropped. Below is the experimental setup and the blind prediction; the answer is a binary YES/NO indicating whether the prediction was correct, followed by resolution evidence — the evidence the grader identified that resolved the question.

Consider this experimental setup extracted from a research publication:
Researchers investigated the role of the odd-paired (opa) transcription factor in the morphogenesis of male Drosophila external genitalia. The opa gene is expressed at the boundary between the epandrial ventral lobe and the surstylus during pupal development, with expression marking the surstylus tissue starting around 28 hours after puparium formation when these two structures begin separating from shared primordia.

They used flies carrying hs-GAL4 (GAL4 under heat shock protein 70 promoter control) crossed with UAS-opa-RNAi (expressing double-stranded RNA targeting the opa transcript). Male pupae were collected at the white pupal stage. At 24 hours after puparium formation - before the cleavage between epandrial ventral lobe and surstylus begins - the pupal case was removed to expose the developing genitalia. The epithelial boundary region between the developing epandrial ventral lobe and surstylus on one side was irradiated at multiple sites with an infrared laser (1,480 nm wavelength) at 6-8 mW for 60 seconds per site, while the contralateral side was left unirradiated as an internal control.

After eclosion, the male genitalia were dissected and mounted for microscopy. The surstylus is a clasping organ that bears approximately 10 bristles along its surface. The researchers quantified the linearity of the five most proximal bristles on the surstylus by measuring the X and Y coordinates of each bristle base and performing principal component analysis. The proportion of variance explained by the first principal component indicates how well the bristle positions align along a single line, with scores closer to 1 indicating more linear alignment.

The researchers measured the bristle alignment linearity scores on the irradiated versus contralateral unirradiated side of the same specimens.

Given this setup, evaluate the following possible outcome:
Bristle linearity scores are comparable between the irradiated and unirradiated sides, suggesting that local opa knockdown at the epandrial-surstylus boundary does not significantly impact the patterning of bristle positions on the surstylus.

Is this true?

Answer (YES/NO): NO